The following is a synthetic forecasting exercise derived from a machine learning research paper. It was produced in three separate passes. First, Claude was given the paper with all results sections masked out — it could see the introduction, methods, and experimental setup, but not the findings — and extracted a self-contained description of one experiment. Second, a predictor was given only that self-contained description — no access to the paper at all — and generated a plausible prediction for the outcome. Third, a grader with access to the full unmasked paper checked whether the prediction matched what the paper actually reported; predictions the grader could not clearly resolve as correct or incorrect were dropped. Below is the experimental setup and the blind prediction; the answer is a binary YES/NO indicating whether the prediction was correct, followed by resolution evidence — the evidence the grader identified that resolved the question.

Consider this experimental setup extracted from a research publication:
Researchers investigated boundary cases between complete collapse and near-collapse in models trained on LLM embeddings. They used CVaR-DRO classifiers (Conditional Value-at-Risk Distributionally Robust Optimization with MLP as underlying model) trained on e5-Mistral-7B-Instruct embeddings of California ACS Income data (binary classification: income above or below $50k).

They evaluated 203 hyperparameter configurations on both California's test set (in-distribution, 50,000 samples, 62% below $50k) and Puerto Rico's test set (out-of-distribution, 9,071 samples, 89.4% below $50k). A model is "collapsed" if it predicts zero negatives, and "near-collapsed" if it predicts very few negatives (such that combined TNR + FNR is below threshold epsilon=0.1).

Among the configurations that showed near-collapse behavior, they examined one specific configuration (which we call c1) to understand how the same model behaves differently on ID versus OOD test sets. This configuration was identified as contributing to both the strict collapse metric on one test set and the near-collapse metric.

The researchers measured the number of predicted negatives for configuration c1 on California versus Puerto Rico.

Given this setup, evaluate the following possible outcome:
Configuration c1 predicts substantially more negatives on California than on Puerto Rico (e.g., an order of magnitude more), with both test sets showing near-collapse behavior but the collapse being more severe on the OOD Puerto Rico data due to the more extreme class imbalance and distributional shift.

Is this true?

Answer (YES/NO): NO